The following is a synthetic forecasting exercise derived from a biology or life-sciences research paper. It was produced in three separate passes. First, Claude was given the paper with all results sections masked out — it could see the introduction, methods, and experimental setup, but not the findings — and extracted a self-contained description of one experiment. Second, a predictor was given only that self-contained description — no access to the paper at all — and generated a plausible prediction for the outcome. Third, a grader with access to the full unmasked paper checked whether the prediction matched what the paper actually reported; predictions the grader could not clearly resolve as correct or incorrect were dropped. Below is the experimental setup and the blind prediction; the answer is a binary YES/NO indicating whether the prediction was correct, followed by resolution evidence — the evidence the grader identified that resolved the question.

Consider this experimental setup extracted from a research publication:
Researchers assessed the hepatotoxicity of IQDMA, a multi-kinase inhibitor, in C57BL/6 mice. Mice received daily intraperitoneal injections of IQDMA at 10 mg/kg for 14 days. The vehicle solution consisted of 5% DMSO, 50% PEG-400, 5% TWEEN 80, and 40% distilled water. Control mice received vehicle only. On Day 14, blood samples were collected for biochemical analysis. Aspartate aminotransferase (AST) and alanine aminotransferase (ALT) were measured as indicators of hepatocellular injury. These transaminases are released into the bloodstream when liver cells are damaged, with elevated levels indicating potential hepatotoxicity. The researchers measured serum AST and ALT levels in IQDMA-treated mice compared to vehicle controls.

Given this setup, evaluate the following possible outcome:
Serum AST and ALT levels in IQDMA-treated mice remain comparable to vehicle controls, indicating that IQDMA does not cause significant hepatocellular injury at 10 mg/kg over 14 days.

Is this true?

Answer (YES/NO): YES